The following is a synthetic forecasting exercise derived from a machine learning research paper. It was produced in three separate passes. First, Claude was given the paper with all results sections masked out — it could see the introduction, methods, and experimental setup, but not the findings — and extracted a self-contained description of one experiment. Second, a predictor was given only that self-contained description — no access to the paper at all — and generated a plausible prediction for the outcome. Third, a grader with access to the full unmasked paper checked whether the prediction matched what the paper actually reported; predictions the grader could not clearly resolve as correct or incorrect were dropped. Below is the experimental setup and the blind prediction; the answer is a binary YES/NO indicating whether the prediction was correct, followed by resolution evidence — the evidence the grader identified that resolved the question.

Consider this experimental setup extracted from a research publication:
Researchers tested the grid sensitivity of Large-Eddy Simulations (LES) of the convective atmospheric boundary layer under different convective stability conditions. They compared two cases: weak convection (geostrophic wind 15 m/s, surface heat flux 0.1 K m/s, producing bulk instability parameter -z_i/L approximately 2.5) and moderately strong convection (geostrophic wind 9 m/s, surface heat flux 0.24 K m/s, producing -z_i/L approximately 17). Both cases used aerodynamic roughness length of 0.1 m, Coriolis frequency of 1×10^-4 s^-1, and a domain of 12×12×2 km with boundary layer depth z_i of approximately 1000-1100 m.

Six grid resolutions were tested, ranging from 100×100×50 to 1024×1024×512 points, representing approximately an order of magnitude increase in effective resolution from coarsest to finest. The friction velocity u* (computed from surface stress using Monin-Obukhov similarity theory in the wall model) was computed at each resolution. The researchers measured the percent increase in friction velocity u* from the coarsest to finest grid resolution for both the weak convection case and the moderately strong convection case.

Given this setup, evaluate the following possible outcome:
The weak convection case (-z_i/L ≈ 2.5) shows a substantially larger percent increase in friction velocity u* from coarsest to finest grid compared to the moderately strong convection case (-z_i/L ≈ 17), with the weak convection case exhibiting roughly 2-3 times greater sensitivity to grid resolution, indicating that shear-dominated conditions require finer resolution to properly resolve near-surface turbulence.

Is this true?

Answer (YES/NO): YES